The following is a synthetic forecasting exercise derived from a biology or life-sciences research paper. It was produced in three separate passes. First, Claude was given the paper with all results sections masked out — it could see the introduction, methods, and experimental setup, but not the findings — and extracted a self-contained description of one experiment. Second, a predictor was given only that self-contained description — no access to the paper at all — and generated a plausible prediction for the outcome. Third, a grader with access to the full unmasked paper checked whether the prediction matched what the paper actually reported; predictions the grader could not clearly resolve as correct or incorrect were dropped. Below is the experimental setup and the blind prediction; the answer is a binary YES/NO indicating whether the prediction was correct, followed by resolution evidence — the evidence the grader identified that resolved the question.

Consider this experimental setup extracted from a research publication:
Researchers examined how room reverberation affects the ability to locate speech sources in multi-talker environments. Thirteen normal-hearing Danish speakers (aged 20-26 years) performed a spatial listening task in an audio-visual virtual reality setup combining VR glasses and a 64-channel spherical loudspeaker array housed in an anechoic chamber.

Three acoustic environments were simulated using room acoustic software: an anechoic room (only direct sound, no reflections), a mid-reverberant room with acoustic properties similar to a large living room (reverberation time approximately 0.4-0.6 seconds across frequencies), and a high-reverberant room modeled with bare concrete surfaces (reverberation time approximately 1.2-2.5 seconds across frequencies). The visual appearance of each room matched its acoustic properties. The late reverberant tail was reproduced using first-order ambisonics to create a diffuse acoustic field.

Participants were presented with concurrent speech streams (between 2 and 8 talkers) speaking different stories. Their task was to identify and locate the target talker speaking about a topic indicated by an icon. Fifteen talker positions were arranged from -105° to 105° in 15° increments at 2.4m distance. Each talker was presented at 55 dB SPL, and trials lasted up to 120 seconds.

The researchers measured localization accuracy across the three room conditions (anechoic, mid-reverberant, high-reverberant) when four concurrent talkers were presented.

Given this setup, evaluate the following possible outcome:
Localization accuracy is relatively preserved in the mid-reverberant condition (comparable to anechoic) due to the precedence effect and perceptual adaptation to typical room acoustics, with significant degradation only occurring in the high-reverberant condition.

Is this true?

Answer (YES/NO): NO